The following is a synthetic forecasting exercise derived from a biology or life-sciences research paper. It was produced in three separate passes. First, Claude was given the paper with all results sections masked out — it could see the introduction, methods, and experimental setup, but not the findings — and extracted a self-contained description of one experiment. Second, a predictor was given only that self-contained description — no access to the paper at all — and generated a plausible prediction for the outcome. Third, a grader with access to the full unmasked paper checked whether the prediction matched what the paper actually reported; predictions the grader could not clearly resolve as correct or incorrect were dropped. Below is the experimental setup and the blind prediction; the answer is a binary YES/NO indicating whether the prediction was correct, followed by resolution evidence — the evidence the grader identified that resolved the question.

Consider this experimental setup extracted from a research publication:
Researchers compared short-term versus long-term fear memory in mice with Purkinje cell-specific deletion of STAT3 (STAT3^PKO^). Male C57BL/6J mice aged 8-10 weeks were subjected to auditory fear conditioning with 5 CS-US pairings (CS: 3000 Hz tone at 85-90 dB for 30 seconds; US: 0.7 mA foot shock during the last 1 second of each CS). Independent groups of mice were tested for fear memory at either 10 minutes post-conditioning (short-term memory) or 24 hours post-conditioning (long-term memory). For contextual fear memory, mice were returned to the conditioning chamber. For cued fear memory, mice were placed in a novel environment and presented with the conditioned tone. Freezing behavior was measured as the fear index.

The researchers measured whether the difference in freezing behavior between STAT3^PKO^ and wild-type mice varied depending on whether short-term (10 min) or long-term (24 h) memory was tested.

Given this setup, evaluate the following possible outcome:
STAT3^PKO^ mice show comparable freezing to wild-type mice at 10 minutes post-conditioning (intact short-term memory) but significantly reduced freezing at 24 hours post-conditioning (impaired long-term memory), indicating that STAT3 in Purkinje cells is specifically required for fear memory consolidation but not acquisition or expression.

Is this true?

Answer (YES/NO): NO